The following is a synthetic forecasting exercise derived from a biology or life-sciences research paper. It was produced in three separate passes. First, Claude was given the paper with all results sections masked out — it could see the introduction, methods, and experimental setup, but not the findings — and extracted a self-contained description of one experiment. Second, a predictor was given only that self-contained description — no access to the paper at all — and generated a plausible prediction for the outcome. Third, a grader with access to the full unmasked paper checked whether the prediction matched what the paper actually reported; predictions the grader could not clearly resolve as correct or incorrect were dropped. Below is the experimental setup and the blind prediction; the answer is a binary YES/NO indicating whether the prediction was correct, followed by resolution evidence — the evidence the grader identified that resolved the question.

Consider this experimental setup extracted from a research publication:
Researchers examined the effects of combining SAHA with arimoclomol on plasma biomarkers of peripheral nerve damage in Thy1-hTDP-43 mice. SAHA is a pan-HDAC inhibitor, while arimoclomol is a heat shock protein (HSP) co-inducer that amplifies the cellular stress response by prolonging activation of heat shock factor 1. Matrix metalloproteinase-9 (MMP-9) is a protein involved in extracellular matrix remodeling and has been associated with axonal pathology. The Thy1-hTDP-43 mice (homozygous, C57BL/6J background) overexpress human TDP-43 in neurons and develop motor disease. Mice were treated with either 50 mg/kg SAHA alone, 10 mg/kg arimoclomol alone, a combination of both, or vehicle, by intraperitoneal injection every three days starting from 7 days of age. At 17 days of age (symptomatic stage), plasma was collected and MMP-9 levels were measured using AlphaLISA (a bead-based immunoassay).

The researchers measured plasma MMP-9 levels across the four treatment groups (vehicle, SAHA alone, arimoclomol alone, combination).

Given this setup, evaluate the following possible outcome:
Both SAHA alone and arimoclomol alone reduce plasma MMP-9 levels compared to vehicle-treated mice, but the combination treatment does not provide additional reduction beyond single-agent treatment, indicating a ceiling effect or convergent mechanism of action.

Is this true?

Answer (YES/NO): NO